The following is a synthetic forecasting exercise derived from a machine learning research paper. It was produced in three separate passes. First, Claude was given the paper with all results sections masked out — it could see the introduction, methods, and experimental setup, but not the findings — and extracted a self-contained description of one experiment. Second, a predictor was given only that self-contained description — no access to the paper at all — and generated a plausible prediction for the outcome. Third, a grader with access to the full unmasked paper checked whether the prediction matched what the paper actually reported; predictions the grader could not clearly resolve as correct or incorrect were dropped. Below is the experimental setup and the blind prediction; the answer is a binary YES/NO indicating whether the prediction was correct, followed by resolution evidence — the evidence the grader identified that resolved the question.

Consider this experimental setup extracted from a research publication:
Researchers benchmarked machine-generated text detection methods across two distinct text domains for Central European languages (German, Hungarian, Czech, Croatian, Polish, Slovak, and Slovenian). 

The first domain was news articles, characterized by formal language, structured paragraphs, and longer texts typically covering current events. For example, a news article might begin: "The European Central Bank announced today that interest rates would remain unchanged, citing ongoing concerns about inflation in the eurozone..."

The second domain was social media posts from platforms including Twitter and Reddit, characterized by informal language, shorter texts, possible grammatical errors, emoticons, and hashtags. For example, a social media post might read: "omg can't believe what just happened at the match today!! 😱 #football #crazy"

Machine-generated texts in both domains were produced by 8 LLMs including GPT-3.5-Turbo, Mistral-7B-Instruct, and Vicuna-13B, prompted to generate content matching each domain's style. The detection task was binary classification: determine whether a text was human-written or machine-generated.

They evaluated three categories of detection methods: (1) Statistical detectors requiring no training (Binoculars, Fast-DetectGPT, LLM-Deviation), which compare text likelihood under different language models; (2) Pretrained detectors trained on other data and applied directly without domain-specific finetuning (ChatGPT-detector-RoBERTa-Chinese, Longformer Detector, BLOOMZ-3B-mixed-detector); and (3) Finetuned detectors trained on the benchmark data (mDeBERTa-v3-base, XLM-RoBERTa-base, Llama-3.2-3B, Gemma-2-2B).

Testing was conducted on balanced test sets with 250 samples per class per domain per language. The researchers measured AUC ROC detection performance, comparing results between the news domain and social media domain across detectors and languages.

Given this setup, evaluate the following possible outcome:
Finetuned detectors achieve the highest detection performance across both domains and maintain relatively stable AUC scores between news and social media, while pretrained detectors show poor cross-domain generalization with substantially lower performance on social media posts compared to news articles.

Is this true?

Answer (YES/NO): NO